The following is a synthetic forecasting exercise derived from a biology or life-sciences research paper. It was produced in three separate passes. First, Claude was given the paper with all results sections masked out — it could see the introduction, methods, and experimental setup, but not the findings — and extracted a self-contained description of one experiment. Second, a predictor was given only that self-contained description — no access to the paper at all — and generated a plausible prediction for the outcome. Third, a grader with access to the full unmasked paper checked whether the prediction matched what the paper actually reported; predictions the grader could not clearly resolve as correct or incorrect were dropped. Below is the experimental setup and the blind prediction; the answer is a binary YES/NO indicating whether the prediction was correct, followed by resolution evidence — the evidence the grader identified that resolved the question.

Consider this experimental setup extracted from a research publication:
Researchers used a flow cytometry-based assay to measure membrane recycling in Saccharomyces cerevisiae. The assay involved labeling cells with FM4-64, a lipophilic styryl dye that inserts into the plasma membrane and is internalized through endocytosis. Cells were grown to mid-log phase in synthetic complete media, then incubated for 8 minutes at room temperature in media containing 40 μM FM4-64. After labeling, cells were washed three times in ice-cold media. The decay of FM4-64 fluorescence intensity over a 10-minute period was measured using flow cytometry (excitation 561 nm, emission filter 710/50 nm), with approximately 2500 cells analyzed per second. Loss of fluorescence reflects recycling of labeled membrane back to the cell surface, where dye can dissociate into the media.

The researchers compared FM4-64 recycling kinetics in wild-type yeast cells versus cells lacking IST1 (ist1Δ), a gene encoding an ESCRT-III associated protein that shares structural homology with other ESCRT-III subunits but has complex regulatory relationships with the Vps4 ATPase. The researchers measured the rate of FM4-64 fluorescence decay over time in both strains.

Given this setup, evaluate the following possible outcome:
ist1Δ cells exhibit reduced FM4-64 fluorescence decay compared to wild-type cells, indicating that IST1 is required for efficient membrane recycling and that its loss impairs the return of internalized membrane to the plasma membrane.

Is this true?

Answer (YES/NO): YES